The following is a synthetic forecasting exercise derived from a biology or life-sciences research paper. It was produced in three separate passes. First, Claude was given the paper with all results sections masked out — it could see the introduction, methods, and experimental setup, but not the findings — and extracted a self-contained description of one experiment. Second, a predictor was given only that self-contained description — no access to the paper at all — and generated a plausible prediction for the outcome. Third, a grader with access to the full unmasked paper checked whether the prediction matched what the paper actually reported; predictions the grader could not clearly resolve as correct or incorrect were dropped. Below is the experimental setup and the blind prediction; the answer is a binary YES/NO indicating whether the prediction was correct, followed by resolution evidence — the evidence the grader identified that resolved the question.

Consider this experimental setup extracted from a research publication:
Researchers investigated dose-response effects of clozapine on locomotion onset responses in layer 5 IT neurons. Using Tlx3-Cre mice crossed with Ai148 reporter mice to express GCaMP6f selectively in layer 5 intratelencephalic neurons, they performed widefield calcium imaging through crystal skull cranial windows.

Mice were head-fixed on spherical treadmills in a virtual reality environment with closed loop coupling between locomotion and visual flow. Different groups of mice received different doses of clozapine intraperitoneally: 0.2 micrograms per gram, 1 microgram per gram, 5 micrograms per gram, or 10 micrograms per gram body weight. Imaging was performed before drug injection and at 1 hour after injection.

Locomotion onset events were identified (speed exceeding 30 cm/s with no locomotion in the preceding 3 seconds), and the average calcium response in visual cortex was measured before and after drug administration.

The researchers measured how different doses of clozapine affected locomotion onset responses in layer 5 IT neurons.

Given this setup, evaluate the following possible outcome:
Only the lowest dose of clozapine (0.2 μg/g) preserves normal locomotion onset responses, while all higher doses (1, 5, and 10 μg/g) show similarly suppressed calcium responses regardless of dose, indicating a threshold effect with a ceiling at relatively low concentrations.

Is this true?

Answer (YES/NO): NO